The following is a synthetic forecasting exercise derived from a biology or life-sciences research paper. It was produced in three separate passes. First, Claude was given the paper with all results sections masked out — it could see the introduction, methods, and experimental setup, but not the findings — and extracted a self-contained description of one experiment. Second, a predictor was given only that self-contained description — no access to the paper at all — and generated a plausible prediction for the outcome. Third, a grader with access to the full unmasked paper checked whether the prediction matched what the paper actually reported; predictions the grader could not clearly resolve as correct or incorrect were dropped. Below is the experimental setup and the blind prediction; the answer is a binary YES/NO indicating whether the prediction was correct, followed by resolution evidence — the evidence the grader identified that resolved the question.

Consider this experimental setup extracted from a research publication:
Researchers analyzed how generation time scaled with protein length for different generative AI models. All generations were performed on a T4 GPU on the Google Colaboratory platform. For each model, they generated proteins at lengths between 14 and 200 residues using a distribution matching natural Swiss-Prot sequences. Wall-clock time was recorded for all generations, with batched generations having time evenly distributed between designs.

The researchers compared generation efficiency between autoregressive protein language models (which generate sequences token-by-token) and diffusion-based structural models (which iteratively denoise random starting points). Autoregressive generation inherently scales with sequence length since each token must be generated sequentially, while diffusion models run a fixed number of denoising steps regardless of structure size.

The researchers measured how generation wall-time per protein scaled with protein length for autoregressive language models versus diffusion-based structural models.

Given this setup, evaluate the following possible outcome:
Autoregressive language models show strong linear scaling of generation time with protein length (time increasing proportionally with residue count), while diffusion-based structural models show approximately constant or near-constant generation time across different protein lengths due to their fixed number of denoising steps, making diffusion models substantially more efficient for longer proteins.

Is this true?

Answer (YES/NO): NO